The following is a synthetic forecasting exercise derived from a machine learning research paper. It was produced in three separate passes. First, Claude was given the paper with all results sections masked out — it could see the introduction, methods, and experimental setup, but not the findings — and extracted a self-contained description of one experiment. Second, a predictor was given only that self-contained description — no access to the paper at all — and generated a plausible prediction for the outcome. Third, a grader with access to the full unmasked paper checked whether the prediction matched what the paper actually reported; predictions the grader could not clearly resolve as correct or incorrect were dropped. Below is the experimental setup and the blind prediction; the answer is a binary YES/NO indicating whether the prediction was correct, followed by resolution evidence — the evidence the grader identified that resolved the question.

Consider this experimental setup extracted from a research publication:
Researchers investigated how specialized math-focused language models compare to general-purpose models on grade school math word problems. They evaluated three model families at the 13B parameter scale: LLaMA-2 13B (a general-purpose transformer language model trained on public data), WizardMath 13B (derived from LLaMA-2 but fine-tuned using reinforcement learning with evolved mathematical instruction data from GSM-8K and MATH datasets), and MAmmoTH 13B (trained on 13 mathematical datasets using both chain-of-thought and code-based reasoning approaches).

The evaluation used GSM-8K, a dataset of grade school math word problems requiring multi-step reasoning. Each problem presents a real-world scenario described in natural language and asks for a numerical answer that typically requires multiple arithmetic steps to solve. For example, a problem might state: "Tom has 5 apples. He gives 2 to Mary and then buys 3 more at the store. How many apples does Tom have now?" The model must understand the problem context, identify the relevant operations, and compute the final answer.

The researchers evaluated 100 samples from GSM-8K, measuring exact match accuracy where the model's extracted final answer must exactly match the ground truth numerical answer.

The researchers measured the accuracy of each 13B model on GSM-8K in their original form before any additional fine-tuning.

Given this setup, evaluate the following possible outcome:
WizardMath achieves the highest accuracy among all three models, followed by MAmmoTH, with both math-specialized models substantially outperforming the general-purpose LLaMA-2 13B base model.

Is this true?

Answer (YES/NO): YES